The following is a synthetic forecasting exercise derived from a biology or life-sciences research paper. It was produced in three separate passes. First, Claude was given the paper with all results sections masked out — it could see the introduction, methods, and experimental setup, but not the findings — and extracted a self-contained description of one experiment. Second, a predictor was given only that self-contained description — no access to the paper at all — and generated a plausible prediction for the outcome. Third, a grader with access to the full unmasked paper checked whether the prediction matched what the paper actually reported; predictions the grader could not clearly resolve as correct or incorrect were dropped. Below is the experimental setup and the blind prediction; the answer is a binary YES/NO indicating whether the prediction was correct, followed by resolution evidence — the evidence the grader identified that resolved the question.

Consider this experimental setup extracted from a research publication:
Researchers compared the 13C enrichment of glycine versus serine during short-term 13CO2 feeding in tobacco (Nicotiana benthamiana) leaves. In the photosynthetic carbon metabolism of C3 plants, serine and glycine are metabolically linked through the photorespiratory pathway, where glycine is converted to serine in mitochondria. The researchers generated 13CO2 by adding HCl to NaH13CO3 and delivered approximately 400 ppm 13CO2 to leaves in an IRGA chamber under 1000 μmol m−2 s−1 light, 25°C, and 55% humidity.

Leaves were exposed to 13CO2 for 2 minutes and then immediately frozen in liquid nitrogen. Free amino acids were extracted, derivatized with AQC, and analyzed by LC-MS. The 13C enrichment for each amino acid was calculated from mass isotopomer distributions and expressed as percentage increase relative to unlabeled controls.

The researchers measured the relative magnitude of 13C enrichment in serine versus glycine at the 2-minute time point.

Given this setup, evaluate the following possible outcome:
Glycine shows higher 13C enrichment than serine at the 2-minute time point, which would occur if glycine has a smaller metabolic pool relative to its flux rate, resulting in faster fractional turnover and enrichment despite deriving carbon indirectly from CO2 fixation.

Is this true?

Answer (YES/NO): NO